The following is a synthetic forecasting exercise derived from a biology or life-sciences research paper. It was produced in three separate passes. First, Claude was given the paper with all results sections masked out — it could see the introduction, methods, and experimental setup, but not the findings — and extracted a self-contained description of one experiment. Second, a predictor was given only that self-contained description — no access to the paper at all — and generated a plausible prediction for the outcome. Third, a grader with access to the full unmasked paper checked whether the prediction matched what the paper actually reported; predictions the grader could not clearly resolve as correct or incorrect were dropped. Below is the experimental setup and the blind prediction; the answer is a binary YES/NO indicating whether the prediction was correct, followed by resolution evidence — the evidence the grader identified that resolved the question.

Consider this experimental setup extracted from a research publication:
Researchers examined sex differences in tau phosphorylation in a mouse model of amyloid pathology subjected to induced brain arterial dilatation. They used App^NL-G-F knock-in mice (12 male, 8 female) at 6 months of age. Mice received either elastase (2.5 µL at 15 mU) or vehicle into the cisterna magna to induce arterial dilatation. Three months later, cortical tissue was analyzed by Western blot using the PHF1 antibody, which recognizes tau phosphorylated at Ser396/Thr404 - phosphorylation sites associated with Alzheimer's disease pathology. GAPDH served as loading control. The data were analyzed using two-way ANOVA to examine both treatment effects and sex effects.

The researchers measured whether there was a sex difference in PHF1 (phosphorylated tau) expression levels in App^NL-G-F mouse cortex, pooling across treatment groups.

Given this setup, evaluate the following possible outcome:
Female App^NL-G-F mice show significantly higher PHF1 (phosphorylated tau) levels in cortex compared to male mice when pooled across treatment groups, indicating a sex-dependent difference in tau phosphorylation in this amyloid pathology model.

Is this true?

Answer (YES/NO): NO